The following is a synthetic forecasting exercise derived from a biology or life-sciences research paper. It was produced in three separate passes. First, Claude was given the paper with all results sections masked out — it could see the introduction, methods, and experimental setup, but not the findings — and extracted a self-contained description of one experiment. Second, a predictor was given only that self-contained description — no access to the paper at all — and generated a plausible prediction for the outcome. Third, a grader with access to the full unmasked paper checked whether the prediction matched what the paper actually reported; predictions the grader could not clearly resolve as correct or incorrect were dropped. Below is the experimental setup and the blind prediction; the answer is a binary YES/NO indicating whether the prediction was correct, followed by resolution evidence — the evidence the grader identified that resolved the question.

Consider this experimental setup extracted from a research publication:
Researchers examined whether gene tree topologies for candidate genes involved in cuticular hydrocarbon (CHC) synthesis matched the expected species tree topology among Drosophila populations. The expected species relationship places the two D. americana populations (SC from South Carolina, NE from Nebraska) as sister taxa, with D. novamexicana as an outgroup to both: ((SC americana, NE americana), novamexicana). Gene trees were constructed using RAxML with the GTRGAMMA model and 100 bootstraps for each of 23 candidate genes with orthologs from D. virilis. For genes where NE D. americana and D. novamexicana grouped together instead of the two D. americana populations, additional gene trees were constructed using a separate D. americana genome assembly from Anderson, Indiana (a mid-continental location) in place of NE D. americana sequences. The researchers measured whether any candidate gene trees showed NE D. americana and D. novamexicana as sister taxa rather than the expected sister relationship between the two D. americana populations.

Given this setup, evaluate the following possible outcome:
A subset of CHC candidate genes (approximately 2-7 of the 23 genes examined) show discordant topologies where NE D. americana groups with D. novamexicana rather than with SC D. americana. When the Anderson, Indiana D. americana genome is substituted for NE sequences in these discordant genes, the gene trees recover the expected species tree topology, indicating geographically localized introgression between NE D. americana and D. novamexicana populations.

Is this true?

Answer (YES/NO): YES